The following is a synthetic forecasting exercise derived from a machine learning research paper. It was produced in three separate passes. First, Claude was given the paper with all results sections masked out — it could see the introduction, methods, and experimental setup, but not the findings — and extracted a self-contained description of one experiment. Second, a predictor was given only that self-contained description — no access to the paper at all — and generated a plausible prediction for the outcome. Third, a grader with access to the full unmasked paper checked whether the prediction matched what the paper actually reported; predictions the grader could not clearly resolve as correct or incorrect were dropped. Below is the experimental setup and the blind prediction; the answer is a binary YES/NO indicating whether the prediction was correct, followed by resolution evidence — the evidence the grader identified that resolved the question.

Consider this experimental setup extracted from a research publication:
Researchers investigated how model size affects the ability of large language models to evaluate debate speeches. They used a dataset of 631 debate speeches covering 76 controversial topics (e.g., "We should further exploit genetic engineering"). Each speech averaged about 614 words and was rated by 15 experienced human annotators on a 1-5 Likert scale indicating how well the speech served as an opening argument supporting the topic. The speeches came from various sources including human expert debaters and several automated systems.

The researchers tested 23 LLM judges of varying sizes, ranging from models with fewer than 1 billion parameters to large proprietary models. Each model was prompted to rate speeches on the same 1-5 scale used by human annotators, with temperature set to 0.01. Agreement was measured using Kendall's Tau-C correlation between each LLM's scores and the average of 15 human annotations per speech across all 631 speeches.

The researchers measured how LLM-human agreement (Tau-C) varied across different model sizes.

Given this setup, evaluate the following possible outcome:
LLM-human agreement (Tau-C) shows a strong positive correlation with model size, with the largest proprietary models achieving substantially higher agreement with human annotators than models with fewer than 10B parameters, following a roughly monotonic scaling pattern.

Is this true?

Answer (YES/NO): NO